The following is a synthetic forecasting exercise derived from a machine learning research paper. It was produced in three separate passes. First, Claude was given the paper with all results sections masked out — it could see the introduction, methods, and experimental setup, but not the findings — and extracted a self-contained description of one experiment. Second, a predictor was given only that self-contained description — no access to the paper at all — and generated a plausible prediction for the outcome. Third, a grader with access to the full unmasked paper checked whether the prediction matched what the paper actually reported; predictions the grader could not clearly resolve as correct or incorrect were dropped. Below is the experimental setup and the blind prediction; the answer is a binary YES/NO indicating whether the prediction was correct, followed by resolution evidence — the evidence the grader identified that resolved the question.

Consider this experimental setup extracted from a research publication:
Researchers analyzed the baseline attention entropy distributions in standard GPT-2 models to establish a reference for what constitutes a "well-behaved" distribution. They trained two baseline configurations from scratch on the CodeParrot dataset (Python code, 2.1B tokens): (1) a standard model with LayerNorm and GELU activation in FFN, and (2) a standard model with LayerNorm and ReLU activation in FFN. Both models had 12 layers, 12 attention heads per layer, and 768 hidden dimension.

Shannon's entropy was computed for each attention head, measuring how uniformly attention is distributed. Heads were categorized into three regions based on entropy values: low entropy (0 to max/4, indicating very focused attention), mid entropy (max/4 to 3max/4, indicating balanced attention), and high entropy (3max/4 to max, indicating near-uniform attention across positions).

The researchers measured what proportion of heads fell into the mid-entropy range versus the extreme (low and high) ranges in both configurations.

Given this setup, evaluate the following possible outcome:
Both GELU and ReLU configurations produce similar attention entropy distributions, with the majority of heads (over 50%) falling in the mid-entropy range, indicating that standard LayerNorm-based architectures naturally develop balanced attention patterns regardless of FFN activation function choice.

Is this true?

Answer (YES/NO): YES